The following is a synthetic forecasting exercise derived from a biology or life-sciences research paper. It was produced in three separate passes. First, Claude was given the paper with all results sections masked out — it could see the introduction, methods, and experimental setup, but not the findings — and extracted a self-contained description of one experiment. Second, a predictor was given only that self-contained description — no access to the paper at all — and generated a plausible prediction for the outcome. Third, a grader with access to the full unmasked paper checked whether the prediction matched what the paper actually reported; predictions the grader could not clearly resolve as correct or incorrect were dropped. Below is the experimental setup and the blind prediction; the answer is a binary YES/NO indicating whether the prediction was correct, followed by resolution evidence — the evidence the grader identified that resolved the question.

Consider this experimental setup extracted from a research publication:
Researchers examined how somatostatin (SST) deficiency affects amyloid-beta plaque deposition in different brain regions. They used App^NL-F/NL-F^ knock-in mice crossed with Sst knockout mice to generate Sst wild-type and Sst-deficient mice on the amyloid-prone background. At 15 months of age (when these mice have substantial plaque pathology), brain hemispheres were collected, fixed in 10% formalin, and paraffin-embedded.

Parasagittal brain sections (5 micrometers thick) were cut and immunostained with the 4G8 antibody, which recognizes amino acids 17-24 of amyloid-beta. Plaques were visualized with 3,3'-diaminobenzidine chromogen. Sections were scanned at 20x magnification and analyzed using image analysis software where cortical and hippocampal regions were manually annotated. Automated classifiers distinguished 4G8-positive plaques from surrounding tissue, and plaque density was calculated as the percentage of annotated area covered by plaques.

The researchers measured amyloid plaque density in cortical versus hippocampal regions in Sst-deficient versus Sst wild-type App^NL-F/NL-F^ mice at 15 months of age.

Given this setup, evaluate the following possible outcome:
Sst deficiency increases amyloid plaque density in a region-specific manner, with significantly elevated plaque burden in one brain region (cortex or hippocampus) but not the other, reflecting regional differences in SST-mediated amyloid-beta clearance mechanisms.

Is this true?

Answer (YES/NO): NO